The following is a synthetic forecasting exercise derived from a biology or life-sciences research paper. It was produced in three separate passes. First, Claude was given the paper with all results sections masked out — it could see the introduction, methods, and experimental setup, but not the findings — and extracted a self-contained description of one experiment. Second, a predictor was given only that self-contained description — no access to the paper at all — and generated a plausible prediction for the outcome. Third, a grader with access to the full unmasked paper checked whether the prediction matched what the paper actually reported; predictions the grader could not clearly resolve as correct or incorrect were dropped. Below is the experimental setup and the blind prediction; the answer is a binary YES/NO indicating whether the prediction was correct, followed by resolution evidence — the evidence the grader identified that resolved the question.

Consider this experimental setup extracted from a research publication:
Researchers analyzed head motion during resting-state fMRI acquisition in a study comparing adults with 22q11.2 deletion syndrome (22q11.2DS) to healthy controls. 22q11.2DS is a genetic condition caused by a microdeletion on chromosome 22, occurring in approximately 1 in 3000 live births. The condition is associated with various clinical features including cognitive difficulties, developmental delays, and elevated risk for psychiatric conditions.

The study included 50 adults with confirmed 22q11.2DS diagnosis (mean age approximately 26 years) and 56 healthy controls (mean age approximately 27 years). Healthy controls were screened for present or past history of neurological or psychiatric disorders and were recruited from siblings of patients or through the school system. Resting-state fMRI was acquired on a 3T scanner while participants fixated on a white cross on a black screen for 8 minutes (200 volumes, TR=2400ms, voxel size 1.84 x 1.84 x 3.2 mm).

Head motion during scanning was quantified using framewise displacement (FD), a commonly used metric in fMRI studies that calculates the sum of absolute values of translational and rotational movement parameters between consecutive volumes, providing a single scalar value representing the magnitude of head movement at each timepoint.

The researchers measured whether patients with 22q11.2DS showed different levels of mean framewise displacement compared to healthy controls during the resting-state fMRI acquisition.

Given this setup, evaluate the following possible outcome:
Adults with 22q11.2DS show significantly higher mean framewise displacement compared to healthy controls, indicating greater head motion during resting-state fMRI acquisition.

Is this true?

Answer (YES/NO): YES